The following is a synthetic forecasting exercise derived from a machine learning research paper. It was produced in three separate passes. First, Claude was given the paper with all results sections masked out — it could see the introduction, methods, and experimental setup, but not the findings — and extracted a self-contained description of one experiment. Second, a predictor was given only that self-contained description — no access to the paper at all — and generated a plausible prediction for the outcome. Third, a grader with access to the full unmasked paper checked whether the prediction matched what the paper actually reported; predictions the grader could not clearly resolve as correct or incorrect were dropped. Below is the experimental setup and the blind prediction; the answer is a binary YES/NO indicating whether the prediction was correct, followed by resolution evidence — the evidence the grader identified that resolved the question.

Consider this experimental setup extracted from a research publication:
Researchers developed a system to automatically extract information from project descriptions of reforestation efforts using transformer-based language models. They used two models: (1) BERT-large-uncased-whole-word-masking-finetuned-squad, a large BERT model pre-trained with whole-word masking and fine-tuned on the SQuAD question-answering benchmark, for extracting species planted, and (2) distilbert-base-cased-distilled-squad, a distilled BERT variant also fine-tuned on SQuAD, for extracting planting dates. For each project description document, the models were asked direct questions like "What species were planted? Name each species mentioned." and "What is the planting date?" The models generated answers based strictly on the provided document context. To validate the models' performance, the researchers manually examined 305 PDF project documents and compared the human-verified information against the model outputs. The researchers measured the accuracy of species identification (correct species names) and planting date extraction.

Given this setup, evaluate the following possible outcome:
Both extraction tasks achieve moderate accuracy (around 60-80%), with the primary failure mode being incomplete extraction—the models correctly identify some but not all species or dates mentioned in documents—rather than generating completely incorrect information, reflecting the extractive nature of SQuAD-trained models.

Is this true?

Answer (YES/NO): NO